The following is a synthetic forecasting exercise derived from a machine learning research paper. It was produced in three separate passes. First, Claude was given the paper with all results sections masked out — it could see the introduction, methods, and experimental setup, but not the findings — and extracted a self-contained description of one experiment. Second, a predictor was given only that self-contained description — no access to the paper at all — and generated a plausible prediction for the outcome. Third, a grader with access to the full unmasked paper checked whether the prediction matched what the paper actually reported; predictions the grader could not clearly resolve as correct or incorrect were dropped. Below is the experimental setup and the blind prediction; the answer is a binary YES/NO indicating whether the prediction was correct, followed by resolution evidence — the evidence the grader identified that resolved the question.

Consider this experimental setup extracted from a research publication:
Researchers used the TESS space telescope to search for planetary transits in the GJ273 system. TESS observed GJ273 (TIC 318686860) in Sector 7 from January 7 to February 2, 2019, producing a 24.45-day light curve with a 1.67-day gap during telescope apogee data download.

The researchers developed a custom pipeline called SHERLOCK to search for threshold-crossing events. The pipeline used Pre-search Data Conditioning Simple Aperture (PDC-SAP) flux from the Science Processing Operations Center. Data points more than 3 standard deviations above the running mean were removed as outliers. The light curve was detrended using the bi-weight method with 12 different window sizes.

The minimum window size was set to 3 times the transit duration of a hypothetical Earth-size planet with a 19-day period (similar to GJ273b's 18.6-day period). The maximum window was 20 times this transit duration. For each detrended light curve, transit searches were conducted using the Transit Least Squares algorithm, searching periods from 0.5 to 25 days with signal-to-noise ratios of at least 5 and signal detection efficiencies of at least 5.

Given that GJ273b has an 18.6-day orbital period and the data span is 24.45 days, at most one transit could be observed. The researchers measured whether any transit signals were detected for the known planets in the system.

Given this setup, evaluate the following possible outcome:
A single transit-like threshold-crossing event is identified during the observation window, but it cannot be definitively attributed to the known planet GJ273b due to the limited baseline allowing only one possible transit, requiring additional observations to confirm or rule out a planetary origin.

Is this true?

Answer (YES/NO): NO